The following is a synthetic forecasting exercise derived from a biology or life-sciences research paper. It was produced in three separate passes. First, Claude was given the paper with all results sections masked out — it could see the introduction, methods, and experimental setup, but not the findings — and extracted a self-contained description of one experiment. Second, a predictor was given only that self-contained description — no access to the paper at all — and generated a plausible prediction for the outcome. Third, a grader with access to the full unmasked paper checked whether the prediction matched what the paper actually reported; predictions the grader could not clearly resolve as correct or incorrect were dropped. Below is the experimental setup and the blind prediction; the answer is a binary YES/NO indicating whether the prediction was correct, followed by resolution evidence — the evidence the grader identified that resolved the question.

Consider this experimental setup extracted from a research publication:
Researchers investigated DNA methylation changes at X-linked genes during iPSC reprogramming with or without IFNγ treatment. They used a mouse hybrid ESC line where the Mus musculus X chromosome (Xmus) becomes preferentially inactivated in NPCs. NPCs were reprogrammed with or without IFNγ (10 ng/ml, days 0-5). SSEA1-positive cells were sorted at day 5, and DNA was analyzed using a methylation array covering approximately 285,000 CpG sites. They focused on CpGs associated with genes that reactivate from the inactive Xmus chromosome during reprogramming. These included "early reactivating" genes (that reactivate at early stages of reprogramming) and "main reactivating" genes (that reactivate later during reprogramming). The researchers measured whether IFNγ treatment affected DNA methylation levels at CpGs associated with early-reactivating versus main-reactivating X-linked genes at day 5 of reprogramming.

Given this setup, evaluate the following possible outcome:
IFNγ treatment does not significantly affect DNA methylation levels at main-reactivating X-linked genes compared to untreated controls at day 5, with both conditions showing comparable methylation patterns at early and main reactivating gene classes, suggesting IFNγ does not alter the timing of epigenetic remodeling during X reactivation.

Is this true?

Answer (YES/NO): NO